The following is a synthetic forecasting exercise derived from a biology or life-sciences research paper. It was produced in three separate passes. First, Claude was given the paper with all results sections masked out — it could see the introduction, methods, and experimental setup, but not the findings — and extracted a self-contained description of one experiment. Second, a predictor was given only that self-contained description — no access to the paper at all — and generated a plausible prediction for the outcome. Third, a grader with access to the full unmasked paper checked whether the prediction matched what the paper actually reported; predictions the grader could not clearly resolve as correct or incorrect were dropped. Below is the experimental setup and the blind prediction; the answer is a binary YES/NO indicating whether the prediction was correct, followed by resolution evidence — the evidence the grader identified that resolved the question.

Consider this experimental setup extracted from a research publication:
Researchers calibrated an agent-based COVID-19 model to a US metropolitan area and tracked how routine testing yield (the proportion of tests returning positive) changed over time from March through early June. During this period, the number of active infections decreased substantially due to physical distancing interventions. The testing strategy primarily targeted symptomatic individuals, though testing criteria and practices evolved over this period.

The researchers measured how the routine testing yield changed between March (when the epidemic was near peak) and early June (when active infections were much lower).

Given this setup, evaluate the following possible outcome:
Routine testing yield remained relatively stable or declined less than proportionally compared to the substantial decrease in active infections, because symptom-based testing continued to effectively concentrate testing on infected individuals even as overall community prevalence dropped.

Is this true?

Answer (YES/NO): NO